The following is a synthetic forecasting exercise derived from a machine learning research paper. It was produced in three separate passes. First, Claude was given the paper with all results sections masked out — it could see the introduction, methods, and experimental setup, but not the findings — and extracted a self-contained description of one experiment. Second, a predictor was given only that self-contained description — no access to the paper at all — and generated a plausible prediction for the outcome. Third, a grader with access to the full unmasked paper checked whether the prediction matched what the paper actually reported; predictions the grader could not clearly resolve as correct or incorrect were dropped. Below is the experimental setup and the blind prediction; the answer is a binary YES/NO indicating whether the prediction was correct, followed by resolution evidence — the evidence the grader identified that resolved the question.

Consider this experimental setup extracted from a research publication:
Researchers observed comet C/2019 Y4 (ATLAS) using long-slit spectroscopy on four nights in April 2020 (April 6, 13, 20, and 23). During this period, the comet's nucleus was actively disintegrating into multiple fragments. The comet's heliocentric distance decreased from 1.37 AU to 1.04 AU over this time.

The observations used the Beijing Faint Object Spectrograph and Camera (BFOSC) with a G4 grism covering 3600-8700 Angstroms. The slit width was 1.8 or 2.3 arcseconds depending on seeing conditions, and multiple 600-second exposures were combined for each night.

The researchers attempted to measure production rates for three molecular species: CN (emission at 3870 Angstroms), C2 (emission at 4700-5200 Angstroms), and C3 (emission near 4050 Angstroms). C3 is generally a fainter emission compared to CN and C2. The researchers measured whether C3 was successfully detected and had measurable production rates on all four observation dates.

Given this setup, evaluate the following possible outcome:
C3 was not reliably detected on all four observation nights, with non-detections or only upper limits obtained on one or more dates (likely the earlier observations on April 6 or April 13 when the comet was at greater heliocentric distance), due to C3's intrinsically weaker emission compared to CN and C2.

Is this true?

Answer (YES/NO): NO